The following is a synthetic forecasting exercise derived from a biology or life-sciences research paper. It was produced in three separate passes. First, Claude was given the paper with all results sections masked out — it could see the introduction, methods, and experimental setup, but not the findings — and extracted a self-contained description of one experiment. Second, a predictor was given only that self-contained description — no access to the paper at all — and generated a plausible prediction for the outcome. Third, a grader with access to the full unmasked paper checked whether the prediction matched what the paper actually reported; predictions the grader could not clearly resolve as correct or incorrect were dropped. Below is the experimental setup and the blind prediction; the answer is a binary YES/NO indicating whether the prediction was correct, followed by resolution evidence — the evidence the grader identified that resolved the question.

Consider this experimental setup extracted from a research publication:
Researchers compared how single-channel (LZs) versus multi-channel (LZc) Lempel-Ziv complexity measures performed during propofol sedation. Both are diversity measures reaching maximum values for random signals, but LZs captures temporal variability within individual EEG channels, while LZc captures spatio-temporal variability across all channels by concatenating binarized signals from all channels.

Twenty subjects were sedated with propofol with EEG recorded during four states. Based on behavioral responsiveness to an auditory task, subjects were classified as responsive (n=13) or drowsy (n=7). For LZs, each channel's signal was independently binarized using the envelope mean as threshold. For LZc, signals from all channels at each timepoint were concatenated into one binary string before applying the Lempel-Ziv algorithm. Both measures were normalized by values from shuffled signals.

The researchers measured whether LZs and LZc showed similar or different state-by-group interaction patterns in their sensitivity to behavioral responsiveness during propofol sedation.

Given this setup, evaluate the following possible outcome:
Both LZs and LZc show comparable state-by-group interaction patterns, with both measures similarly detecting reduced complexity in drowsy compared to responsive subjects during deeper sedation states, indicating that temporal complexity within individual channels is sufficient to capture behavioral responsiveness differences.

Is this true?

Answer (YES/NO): NO